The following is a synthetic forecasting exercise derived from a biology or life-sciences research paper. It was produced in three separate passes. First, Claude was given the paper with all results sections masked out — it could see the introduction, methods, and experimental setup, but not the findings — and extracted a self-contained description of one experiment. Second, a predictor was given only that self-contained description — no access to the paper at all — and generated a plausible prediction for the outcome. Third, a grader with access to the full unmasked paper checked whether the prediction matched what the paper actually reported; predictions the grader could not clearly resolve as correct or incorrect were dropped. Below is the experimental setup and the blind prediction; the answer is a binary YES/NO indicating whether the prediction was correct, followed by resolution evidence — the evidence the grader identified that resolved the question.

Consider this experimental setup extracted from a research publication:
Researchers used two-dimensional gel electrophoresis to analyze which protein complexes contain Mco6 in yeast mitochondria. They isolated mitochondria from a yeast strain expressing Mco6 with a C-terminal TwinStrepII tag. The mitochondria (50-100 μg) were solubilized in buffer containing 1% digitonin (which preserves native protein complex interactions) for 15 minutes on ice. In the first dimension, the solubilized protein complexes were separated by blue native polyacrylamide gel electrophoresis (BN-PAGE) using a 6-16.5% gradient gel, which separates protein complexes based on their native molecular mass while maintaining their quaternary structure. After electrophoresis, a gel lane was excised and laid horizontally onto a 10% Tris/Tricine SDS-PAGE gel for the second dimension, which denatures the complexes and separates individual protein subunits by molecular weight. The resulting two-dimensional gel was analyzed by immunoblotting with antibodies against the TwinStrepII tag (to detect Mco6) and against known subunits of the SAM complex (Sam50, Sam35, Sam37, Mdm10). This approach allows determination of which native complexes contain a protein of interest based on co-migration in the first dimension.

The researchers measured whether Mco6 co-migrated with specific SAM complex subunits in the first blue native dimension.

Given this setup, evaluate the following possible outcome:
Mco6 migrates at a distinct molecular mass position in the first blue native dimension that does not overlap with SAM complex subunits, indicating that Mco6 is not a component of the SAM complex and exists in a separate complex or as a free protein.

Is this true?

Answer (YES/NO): NO